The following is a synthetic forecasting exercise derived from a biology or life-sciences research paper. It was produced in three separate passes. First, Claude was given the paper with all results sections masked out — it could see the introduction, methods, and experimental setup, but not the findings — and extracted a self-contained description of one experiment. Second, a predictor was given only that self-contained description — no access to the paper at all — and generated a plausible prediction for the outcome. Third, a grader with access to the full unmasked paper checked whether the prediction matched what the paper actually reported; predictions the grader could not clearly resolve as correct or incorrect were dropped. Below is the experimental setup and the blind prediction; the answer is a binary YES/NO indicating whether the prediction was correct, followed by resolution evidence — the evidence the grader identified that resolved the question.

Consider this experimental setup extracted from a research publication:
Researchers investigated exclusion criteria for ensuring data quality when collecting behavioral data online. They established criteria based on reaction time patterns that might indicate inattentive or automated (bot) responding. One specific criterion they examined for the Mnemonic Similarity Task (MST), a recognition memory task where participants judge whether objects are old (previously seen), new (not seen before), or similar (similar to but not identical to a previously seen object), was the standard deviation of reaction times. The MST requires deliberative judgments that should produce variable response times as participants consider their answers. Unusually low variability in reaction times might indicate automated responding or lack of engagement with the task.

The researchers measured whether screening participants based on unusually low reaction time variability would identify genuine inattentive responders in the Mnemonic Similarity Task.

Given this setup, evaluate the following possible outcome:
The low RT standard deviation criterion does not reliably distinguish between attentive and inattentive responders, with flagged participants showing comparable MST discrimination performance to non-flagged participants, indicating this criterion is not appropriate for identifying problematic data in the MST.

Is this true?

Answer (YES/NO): NO